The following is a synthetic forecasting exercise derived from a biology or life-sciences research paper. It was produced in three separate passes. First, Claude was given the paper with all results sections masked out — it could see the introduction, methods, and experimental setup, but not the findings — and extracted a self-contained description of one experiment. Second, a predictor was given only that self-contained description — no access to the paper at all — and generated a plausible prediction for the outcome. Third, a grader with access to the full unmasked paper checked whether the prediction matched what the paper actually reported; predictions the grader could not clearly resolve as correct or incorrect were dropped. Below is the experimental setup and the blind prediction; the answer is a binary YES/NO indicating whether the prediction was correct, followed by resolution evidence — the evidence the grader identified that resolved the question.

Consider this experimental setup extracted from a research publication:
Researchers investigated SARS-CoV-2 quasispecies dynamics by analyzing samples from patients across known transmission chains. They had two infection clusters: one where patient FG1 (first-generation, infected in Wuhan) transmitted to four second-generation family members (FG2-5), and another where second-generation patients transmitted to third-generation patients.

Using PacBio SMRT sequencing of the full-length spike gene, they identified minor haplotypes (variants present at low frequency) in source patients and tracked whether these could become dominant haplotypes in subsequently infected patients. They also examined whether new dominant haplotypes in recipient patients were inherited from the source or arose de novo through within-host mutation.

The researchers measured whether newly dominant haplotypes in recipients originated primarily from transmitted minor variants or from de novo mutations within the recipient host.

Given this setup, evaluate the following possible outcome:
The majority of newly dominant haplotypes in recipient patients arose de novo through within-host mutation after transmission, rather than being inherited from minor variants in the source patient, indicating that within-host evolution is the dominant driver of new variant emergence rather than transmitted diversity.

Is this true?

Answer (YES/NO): YES